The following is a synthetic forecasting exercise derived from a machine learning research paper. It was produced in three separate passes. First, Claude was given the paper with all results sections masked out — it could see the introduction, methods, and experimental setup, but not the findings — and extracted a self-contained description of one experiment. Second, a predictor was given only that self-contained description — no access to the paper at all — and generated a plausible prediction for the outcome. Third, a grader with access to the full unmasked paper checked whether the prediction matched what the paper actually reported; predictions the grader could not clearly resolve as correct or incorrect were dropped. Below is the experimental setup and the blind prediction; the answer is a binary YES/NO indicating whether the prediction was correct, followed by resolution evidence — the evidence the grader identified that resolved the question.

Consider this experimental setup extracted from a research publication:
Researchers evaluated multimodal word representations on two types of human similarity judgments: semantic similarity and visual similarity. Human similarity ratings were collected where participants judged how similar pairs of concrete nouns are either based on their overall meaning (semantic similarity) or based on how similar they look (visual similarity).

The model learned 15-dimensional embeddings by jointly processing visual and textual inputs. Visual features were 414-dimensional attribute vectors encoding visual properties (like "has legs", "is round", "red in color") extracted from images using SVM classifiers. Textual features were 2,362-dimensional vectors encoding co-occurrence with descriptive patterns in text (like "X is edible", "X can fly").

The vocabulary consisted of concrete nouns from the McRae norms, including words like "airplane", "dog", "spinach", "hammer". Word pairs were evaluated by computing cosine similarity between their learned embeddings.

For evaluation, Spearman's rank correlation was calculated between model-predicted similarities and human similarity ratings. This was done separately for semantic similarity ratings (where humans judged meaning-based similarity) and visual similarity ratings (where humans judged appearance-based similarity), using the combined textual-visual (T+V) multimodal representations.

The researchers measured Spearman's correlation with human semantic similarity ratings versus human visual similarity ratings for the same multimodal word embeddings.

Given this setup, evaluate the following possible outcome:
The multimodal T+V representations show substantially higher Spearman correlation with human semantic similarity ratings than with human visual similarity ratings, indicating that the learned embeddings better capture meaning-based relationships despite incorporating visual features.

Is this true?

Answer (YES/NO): YES